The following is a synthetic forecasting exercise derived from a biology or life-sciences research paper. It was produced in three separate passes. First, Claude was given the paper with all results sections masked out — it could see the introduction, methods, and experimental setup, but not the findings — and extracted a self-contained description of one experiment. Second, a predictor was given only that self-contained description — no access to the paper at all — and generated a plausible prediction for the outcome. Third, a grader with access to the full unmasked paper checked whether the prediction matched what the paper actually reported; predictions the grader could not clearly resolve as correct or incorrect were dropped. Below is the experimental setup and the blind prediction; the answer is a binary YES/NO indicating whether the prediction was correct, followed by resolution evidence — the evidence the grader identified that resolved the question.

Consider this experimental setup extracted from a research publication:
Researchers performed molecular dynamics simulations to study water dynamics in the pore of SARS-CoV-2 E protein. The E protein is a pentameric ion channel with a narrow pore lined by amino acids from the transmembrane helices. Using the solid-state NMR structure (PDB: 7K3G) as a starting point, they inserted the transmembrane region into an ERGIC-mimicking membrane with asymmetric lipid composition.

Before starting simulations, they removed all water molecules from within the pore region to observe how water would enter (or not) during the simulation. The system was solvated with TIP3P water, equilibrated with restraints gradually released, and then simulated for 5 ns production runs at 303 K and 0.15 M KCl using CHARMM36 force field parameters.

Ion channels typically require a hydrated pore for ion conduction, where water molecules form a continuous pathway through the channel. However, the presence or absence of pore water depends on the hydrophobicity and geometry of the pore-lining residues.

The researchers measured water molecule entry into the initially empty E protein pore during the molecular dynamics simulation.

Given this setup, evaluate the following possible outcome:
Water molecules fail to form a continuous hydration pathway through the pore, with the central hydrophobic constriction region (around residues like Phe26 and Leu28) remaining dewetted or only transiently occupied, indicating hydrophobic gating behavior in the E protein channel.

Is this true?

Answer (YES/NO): NO